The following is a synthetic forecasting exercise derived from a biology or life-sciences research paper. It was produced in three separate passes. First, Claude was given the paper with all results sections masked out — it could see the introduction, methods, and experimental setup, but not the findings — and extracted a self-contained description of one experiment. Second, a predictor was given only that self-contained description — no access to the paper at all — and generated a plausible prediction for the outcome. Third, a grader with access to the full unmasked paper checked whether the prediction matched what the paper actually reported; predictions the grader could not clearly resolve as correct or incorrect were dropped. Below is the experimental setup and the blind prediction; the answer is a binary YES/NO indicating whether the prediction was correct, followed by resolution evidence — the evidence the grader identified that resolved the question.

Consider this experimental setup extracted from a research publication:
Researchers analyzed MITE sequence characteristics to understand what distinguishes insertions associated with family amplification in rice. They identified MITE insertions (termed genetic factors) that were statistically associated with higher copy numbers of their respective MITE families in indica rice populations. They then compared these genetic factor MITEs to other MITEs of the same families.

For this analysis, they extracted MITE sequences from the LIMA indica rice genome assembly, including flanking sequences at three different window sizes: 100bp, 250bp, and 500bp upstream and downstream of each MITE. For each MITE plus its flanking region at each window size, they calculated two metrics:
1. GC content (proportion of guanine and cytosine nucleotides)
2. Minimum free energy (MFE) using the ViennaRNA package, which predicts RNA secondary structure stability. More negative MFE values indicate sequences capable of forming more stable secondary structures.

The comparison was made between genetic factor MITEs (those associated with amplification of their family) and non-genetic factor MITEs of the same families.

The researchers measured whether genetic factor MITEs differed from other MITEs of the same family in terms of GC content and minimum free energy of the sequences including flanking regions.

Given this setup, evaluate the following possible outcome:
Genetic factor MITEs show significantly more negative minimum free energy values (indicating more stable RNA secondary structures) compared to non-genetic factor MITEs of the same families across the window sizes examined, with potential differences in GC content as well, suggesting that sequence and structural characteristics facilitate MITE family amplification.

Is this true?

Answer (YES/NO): NO